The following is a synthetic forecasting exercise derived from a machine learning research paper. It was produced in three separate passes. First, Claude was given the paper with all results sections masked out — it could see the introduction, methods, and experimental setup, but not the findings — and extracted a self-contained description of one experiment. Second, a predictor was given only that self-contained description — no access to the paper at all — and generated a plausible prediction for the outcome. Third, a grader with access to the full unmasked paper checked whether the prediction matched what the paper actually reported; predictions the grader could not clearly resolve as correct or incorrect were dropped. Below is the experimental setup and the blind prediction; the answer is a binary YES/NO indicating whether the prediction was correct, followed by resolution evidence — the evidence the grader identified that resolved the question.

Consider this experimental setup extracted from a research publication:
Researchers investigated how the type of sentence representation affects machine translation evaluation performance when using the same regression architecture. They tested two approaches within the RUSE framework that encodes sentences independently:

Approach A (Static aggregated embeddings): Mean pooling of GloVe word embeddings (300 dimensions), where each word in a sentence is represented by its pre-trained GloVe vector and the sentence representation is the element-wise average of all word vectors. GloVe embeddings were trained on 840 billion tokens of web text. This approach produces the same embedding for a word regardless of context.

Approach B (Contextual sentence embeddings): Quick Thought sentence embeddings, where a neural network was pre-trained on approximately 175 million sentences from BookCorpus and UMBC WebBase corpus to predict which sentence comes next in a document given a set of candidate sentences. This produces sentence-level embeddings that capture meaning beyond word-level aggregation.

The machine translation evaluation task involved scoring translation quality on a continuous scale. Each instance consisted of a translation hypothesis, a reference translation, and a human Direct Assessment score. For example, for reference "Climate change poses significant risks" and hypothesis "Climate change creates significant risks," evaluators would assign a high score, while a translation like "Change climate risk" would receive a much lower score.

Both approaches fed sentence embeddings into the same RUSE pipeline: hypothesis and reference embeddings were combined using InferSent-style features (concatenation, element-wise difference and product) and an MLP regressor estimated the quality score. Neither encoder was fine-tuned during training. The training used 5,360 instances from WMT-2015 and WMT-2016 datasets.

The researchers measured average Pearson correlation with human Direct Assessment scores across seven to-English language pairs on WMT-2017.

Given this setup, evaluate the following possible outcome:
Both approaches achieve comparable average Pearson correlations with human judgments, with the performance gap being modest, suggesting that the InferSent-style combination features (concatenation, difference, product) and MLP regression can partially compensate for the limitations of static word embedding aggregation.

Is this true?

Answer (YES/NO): NO